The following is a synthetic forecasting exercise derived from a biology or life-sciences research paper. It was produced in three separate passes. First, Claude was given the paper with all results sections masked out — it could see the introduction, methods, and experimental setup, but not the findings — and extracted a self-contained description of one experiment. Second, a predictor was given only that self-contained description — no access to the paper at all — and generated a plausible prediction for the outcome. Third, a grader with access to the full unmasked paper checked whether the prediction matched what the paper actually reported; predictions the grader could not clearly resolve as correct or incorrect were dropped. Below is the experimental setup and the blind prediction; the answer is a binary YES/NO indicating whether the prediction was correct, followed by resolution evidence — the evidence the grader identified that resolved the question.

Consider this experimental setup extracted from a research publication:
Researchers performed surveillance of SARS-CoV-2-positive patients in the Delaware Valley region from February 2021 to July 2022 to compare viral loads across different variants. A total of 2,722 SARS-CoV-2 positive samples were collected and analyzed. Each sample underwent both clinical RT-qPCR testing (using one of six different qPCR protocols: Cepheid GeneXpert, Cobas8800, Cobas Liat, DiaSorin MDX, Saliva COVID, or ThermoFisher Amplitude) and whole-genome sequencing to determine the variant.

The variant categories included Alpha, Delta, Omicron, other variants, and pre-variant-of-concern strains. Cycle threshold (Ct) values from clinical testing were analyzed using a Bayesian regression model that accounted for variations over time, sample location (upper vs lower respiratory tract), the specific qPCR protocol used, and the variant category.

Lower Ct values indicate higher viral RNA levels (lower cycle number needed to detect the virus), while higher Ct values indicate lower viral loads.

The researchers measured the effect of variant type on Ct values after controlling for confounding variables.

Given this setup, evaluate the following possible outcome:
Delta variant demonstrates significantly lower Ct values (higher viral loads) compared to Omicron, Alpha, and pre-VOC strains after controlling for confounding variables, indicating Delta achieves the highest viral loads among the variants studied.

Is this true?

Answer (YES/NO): YES